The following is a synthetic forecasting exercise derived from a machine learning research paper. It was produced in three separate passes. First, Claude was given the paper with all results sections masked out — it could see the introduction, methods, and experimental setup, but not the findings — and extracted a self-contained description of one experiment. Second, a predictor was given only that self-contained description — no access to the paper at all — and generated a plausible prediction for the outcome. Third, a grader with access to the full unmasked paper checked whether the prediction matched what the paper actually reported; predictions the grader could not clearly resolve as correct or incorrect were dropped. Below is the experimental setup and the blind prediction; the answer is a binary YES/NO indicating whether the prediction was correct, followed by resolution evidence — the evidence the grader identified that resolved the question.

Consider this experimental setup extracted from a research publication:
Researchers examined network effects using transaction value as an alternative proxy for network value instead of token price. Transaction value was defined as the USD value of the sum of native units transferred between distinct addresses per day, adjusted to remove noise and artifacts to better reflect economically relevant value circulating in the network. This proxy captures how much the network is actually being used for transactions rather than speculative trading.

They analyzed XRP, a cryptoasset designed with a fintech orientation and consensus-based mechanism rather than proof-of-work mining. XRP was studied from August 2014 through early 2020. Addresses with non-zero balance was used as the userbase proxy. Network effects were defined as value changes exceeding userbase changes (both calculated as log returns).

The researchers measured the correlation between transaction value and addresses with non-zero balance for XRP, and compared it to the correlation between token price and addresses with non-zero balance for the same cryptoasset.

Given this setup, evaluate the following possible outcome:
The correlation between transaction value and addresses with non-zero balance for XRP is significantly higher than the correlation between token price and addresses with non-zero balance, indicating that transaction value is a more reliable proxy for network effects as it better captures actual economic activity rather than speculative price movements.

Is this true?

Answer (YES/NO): NO